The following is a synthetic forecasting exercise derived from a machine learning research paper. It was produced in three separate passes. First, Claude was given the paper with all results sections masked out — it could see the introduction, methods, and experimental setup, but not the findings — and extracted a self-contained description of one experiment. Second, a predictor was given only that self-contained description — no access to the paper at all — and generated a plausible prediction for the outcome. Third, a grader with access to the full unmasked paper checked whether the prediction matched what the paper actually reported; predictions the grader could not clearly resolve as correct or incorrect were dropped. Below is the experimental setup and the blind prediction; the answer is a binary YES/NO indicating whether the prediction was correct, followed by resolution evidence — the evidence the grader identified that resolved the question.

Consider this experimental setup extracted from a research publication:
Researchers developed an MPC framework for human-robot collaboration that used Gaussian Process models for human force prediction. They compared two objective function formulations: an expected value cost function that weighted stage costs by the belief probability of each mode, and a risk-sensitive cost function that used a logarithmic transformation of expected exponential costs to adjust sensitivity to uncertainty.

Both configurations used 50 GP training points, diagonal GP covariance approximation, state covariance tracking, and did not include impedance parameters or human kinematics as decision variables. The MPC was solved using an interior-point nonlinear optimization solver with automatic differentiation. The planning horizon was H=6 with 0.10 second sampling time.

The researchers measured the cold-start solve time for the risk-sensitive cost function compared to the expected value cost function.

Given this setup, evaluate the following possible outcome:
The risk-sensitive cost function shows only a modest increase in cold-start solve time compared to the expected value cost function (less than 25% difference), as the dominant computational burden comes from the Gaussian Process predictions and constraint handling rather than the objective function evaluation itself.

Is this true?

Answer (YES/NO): NO